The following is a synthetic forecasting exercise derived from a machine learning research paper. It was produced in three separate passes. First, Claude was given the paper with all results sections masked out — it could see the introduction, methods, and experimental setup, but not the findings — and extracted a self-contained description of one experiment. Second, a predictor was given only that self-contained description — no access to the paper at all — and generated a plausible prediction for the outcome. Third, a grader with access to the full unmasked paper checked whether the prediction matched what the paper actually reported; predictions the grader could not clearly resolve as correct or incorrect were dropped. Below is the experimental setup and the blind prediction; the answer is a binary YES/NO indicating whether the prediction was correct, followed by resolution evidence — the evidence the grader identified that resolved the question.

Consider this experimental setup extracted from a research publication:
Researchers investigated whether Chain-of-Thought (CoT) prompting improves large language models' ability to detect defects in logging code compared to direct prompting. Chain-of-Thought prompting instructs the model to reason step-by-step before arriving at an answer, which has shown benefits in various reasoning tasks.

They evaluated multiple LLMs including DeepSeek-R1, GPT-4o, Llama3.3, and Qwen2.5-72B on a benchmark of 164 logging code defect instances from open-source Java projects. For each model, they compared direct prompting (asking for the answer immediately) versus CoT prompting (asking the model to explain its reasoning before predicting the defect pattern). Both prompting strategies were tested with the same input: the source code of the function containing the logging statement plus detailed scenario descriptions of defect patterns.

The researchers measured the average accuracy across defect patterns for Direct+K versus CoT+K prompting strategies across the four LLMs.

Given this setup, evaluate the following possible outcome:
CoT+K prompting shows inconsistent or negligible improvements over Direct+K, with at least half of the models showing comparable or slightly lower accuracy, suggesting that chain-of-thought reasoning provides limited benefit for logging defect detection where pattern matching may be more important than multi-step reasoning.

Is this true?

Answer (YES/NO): YES